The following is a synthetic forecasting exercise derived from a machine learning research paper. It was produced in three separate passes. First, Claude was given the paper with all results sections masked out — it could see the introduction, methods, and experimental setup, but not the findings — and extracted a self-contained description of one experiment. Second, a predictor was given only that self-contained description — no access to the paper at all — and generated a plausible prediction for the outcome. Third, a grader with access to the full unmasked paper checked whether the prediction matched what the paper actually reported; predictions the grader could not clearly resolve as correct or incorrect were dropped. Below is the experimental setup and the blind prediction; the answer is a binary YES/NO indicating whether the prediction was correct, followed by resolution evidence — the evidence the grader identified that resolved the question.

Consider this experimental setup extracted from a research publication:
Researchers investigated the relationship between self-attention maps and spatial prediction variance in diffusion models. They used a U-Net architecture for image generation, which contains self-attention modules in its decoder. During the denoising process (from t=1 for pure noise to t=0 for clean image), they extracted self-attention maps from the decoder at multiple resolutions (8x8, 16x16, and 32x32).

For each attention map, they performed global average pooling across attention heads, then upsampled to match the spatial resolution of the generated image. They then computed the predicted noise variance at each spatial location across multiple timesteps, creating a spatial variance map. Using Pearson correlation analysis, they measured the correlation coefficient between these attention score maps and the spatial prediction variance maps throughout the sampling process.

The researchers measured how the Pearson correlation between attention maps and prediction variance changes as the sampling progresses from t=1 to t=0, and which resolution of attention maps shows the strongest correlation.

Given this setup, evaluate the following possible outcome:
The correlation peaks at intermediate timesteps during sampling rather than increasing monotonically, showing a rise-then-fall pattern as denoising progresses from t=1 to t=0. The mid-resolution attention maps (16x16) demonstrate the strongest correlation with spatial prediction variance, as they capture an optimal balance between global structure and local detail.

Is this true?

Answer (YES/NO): NO